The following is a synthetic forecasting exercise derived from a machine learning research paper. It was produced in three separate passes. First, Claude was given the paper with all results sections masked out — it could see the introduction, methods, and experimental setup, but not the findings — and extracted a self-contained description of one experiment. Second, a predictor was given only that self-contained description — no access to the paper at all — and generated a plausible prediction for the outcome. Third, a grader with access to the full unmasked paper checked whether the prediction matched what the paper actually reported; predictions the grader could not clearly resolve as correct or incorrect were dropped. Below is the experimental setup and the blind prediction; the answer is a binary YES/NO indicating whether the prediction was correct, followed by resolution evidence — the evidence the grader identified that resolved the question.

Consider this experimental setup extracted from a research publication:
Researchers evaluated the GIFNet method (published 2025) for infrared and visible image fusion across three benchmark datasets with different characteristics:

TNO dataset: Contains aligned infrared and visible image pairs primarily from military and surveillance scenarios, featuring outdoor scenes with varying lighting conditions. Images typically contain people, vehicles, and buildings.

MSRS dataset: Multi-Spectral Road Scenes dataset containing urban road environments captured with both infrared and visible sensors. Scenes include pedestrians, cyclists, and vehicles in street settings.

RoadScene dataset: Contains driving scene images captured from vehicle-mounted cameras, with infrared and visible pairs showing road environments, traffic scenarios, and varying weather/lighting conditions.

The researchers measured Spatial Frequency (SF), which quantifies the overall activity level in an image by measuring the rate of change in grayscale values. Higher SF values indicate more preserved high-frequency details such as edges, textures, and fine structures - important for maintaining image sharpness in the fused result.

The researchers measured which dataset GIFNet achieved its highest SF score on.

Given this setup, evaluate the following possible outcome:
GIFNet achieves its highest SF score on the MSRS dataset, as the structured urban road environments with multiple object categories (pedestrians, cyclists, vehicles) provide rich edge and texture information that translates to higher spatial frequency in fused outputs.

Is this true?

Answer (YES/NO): NO